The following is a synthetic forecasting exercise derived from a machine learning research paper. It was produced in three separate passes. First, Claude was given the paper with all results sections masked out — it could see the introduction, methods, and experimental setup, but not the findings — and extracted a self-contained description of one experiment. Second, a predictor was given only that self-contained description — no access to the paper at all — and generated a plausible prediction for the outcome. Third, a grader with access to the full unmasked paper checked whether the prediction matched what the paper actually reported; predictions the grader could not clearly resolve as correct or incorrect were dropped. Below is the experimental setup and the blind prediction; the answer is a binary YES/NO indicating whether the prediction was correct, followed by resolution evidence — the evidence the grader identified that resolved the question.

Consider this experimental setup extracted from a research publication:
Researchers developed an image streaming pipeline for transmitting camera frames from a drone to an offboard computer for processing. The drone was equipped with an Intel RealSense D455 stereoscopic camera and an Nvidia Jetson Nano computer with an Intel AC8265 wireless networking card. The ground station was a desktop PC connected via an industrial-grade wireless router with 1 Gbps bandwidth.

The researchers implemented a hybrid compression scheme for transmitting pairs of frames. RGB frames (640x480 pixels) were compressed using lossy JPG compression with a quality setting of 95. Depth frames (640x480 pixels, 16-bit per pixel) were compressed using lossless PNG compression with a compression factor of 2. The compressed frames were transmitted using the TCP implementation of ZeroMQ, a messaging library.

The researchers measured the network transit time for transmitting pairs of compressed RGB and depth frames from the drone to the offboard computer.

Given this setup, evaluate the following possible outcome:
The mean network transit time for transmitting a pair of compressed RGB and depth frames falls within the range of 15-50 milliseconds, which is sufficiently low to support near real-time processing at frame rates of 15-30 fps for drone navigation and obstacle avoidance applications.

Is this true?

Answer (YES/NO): NO